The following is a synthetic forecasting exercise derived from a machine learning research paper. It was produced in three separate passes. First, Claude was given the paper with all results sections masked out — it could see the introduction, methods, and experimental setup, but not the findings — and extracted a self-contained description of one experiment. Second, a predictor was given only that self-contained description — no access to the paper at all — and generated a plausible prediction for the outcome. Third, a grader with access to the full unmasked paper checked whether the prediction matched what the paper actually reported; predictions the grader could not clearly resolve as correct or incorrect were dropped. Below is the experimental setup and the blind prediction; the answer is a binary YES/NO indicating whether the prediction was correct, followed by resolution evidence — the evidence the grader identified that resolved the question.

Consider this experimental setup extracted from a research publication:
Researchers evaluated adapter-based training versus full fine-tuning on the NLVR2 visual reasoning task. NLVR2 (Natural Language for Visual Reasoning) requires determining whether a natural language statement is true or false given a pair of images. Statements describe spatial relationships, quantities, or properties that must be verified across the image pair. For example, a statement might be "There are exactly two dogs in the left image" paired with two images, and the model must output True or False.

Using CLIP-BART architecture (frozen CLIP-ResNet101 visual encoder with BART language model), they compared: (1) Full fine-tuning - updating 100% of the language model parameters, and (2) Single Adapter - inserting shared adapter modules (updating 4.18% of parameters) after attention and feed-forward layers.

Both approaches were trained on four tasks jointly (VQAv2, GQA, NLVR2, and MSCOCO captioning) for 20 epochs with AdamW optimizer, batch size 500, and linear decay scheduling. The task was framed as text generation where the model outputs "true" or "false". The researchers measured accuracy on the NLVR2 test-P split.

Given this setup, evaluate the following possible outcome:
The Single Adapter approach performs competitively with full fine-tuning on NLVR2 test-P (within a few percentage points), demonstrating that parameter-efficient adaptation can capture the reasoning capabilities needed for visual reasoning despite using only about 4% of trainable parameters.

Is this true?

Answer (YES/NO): YES